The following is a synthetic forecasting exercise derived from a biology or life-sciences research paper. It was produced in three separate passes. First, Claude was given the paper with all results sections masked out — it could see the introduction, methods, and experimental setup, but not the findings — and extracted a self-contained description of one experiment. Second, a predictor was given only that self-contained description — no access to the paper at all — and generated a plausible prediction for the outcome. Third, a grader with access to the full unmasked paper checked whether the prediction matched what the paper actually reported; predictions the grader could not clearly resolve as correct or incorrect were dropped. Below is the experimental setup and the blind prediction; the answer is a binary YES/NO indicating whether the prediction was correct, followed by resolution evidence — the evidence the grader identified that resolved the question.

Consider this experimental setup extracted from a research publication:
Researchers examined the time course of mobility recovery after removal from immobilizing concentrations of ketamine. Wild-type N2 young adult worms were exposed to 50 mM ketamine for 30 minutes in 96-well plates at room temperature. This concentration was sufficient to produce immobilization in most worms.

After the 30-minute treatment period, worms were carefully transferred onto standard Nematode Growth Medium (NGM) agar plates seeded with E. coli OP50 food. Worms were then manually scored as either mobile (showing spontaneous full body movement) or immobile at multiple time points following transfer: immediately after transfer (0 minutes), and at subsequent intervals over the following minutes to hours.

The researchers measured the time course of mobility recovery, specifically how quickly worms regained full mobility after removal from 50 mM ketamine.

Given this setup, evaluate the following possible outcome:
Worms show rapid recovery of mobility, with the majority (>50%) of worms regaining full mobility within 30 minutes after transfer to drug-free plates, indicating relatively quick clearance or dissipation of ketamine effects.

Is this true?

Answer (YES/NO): NO